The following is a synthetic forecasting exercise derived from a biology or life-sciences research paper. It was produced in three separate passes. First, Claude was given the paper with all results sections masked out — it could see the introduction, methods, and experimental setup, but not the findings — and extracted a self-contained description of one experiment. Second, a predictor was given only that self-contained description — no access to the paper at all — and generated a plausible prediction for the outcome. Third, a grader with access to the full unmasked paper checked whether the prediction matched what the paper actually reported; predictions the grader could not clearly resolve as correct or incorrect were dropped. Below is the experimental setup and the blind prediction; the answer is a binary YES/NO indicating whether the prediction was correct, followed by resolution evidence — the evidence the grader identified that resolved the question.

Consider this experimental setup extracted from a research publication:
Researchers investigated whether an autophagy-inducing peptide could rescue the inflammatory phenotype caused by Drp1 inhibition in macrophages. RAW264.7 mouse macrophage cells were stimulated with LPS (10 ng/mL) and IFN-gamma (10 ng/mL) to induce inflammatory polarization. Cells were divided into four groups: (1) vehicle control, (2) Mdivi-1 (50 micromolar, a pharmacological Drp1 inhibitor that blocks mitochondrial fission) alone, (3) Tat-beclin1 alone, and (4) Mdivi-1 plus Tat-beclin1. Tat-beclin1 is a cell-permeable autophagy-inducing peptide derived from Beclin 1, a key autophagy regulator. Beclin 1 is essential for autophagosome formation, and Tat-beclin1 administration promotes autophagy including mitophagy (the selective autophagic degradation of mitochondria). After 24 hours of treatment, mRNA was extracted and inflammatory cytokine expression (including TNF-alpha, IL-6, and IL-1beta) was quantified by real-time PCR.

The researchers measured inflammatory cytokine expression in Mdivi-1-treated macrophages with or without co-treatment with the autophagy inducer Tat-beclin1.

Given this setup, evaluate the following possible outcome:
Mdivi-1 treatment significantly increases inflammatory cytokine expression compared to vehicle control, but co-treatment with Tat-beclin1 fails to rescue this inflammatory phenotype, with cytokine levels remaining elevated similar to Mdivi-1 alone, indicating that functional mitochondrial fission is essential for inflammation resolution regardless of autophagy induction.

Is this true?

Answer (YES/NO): NO